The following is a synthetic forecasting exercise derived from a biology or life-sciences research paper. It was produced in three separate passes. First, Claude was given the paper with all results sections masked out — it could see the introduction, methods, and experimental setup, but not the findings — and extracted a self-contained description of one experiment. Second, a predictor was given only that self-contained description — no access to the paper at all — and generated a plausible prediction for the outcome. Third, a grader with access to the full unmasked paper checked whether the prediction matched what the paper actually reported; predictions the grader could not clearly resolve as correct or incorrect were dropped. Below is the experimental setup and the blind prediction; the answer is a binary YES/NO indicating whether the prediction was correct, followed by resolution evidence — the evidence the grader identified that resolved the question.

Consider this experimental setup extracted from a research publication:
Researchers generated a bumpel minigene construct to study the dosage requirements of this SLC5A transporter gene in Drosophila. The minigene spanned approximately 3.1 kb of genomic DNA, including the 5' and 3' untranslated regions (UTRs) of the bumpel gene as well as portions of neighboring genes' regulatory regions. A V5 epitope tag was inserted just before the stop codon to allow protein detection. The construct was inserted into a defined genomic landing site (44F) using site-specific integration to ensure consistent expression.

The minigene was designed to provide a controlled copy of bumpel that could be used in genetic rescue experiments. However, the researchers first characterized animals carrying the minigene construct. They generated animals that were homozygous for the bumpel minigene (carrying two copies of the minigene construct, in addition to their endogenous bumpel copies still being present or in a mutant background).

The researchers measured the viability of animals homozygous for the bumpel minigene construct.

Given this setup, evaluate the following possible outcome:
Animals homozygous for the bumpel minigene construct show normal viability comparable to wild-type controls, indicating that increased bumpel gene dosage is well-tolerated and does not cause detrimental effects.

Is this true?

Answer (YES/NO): NO